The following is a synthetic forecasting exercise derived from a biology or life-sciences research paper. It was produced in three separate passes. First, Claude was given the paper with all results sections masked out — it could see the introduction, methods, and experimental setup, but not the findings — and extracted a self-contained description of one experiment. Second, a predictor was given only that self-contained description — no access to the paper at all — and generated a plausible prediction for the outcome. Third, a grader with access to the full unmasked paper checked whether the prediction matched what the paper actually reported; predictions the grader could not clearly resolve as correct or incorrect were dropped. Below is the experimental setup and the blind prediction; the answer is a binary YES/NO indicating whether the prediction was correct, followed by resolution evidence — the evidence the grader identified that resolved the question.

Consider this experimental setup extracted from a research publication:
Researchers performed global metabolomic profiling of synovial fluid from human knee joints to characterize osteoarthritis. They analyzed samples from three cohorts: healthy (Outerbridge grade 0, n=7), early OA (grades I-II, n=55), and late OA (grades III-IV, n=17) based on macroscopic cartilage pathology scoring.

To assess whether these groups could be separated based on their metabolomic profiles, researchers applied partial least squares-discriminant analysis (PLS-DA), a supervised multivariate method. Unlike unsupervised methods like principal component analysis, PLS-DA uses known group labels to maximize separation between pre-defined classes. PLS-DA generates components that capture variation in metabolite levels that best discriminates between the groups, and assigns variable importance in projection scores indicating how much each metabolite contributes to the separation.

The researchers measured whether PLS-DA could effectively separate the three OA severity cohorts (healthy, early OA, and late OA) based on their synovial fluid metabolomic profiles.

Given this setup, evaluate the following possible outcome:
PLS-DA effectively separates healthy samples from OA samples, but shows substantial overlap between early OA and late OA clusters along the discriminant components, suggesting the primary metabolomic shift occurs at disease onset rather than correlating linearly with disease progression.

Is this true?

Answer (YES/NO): NO